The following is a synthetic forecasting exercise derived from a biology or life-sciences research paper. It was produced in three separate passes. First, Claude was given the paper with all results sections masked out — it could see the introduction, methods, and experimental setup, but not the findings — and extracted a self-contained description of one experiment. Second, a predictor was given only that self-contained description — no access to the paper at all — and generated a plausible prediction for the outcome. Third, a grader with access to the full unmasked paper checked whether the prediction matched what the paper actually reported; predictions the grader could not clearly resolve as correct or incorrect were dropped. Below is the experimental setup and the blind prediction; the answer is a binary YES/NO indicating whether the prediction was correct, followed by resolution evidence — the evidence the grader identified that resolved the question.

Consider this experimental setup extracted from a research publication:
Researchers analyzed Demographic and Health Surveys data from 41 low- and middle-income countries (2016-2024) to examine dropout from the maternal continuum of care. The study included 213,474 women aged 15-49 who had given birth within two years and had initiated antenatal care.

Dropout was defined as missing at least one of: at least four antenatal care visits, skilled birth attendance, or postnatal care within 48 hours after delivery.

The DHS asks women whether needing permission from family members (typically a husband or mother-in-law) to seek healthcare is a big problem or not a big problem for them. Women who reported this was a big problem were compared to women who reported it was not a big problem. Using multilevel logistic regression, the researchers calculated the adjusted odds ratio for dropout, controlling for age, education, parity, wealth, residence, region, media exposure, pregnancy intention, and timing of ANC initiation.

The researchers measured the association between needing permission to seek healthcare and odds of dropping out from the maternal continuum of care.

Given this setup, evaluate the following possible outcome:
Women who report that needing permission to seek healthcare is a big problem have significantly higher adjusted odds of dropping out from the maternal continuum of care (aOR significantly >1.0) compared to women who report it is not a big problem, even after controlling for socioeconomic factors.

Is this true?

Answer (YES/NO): YES